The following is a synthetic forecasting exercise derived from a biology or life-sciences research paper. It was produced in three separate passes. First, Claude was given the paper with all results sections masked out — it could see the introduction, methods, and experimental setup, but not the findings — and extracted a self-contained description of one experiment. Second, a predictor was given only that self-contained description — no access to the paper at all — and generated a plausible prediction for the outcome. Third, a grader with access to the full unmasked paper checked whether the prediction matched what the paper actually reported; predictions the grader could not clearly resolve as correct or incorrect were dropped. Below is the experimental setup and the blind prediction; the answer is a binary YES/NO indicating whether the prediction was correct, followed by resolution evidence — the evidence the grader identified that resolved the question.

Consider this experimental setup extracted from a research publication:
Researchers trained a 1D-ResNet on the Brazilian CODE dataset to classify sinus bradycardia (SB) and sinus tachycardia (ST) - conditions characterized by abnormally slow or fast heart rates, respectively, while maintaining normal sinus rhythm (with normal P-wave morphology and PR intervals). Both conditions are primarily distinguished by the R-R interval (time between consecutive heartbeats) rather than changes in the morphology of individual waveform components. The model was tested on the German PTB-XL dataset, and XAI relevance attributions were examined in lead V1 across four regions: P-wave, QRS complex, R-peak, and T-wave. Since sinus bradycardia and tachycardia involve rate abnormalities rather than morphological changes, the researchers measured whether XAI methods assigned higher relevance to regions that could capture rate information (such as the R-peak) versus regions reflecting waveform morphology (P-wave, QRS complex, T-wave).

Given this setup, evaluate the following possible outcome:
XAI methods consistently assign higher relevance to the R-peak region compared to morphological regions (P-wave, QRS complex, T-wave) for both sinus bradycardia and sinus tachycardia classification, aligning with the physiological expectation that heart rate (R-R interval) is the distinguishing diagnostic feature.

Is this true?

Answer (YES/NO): NO